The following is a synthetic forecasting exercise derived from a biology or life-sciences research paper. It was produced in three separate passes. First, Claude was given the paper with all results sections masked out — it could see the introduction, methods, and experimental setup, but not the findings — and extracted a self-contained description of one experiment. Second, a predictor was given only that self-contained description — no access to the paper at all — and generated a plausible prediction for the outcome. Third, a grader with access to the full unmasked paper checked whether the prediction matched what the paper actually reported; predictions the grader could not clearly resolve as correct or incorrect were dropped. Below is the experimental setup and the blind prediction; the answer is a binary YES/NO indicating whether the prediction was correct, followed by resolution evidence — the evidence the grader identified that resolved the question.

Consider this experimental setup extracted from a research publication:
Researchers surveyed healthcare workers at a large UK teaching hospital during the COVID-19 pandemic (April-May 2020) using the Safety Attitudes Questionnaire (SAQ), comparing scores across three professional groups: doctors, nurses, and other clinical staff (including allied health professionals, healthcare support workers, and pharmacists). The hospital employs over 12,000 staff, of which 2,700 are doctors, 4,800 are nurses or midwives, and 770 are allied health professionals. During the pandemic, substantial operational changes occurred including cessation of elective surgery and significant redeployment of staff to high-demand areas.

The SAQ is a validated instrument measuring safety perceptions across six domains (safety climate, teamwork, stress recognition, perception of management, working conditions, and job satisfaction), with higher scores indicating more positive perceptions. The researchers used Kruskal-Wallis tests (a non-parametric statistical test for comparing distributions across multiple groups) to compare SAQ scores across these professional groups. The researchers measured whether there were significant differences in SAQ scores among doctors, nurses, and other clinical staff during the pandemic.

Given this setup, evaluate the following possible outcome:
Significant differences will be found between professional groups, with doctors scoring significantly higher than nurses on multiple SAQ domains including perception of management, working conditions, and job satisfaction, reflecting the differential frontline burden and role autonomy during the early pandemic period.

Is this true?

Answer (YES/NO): NO